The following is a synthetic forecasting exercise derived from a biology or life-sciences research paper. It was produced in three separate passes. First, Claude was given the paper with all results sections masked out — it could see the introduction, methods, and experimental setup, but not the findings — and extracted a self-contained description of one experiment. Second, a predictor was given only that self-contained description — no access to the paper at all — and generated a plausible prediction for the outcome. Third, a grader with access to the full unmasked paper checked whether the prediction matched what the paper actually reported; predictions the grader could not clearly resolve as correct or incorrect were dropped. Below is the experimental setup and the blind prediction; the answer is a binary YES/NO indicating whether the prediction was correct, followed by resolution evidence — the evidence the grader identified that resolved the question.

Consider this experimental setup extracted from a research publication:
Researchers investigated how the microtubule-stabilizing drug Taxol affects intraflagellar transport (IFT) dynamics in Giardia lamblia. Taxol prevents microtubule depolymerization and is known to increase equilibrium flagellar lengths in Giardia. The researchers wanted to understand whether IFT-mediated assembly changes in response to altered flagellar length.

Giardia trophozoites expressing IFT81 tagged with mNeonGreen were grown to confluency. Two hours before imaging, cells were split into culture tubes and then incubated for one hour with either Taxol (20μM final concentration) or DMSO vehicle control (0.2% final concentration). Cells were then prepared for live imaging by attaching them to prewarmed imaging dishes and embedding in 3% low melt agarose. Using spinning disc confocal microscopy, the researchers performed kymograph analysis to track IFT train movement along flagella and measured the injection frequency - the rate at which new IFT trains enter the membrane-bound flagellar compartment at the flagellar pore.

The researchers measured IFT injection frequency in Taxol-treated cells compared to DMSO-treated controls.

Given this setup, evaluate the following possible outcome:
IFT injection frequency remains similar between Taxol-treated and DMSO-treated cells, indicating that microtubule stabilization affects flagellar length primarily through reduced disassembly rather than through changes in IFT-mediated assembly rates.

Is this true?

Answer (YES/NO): YES